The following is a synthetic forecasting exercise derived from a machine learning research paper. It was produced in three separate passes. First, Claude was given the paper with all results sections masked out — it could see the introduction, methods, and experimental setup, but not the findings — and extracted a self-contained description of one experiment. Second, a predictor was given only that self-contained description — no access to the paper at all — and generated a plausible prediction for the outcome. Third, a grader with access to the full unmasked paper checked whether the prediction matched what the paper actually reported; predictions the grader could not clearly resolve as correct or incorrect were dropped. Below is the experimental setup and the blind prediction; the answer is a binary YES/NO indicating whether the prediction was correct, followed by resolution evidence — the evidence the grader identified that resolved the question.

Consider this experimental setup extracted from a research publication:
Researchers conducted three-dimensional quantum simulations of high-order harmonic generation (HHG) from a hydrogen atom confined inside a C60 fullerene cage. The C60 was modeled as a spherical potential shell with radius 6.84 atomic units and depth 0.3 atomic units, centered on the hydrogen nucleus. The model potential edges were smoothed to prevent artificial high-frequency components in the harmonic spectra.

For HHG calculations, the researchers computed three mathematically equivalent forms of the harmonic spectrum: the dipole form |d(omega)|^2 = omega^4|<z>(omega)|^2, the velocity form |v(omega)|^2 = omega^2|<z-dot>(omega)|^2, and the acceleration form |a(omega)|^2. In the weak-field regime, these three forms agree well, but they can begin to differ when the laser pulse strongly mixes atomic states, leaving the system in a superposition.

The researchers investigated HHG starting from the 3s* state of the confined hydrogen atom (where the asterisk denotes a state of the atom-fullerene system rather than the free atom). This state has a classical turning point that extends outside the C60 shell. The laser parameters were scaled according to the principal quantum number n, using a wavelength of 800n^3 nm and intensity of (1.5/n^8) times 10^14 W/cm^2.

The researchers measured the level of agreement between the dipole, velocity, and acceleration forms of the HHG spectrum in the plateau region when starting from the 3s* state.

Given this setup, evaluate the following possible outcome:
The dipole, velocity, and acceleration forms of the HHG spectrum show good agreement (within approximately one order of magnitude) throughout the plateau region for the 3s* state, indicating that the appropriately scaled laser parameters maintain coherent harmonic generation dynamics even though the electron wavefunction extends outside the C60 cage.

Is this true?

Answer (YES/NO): NO